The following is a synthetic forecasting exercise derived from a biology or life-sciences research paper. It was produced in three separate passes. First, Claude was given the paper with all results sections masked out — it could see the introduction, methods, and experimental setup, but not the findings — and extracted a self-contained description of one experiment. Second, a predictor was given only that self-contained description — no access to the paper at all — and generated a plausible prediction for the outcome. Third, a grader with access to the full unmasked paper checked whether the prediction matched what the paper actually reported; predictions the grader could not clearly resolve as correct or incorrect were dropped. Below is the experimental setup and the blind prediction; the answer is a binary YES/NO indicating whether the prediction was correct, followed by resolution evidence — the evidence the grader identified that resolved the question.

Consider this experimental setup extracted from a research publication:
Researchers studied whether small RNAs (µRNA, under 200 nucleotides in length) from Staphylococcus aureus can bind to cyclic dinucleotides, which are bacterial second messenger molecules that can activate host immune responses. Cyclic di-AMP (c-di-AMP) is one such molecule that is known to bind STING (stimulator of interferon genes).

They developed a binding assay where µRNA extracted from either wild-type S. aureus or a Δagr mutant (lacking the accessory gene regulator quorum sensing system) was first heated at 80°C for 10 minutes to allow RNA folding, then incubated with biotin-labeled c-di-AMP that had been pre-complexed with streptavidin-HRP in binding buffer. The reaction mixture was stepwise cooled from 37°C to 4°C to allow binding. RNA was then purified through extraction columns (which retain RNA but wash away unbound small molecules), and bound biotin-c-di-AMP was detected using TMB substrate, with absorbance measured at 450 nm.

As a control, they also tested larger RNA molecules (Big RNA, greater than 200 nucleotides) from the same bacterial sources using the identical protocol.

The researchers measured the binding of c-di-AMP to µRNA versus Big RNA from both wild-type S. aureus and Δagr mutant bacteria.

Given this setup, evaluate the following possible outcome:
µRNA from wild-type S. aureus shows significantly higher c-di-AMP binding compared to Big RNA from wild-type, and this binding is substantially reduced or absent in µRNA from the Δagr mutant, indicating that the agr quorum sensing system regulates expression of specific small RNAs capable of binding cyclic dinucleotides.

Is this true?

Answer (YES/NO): YES